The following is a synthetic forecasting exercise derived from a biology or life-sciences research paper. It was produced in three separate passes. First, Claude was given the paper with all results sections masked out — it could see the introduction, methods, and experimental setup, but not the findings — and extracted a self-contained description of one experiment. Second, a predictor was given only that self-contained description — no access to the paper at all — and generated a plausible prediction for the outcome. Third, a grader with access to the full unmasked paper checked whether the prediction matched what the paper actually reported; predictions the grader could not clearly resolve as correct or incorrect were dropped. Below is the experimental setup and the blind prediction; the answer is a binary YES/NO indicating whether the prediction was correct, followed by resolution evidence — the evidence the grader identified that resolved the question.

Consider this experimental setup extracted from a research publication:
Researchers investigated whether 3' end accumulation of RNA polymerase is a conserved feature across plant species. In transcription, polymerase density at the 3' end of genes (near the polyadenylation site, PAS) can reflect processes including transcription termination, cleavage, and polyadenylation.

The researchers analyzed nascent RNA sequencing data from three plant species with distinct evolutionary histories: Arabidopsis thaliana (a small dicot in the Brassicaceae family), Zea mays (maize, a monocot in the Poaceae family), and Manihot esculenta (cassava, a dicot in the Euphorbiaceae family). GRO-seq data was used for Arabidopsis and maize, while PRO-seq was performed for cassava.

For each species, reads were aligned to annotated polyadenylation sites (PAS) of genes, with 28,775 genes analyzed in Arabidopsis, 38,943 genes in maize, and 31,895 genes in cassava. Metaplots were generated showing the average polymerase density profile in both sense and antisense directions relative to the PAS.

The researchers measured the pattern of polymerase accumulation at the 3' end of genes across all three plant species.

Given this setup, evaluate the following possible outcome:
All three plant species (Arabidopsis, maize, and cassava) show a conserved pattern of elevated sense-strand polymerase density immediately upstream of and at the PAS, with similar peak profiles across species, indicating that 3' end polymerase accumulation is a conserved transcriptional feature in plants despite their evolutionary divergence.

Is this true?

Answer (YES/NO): YES